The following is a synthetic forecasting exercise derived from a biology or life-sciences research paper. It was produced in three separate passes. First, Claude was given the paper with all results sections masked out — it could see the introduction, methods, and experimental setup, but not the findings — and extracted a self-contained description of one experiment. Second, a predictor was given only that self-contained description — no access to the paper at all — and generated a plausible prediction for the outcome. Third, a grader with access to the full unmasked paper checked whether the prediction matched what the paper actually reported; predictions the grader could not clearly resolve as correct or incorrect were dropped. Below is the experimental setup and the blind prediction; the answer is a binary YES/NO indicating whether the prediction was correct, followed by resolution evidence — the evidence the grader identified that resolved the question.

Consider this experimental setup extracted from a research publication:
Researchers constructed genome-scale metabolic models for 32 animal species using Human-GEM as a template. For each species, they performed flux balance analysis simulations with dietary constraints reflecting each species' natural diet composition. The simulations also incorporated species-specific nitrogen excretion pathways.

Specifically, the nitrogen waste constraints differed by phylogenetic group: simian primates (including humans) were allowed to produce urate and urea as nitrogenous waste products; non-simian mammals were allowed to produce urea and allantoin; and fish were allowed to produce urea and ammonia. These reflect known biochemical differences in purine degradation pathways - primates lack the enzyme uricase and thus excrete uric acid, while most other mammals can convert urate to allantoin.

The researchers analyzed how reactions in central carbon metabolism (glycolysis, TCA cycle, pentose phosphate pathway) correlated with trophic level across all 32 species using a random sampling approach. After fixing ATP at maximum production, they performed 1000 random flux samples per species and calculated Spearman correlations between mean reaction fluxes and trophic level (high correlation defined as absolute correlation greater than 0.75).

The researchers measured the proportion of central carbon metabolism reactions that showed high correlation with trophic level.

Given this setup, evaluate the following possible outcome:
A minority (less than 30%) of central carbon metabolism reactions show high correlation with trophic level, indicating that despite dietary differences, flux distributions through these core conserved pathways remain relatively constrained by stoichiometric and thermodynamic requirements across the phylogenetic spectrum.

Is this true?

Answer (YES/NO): NO